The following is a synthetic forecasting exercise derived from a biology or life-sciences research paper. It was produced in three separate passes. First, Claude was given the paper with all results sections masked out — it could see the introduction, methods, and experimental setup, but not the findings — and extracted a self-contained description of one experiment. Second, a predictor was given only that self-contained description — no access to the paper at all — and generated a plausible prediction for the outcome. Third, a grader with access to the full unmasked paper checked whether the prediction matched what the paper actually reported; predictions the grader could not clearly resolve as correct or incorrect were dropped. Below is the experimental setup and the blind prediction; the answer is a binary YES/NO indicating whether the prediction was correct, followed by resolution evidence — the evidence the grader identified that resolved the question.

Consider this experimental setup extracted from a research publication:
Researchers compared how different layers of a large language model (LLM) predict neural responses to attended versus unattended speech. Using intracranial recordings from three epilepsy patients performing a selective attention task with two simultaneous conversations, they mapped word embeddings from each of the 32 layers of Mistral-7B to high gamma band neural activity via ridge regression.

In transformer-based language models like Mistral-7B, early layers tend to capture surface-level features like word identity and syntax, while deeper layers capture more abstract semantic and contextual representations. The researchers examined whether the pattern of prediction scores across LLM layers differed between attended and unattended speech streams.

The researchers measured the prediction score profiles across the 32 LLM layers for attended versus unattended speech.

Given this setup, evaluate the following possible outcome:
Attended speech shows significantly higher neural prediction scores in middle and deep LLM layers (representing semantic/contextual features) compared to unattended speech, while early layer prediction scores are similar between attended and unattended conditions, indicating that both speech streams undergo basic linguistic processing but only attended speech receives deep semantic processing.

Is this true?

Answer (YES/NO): NO